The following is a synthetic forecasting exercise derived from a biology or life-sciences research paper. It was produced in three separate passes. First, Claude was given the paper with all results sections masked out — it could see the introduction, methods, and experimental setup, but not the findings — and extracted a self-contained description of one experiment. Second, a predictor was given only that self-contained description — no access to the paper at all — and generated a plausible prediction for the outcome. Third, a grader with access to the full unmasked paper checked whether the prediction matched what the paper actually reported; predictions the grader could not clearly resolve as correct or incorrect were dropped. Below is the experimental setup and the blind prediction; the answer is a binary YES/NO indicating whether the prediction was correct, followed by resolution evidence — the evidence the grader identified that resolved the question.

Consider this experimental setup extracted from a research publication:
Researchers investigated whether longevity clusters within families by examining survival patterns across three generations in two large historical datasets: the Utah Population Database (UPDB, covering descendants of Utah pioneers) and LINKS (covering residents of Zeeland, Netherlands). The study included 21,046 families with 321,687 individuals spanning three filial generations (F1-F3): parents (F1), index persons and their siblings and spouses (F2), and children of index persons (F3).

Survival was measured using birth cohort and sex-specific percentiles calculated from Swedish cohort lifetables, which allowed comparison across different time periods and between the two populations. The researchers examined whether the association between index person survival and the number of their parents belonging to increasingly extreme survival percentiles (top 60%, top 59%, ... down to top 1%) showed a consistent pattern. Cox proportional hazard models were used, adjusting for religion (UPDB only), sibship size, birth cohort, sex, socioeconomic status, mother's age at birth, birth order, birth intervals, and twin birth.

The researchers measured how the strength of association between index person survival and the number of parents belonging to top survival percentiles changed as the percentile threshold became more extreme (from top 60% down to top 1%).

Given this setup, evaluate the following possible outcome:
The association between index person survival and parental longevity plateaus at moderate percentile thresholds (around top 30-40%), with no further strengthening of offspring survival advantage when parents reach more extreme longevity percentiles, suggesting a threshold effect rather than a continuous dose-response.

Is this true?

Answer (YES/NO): NO